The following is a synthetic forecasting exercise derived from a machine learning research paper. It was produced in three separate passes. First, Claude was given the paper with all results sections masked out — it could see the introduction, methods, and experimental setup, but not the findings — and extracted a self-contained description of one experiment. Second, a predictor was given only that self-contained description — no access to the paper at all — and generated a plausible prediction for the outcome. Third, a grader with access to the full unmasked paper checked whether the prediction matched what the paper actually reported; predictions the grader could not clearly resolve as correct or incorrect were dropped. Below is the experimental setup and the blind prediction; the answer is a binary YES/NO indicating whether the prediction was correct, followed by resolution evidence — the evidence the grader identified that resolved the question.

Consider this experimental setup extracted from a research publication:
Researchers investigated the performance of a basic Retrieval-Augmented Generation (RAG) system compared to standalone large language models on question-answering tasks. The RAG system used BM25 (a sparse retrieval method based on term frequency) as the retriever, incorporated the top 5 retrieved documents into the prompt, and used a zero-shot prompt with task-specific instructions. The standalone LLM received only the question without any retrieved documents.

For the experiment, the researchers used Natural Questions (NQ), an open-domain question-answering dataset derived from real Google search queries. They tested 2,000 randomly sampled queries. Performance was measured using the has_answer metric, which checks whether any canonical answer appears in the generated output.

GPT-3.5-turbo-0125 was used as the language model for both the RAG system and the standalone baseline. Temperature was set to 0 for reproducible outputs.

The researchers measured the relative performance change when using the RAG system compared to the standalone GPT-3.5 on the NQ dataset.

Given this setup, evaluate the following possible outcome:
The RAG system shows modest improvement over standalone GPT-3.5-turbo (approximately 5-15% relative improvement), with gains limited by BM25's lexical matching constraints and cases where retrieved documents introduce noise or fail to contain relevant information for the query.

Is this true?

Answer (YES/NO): NO